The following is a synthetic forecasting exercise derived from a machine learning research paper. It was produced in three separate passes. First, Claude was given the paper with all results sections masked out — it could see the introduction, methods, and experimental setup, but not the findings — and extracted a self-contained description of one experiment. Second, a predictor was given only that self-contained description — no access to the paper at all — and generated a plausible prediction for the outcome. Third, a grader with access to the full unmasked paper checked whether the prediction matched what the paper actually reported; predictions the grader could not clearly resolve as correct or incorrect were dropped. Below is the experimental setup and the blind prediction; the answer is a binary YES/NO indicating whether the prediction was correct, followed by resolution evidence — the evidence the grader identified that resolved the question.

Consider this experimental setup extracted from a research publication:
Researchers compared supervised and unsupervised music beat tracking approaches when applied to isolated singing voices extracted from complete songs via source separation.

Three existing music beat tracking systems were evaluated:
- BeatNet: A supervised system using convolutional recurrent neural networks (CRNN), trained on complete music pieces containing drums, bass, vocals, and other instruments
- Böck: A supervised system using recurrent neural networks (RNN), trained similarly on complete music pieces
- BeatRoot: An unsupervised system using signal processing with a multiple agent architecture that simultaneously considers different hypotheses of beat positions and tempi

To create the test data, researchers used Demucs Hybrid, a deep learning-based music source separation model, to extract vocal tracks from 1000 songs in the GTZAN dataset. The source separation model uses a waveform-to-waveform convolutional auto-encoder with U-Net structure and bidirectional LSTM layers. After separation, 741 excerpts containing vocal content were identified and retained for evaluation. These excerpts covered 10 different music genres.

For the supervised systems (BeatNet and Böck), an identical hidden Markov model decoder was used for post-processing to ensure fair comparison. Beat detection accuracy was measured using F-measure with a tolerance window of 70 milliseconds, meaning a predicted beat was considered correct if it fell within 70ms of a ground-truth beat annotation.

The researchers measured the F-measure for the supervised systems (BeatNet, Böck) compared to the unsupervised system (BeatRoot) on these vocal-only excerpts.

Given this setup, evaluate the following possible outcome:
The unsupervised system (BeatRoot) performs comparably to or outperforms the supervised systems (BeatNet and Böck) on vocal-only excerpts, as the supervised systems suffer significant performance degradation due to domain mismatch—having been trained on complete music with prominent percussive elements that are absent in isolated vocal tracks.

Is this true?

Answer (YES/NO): YES